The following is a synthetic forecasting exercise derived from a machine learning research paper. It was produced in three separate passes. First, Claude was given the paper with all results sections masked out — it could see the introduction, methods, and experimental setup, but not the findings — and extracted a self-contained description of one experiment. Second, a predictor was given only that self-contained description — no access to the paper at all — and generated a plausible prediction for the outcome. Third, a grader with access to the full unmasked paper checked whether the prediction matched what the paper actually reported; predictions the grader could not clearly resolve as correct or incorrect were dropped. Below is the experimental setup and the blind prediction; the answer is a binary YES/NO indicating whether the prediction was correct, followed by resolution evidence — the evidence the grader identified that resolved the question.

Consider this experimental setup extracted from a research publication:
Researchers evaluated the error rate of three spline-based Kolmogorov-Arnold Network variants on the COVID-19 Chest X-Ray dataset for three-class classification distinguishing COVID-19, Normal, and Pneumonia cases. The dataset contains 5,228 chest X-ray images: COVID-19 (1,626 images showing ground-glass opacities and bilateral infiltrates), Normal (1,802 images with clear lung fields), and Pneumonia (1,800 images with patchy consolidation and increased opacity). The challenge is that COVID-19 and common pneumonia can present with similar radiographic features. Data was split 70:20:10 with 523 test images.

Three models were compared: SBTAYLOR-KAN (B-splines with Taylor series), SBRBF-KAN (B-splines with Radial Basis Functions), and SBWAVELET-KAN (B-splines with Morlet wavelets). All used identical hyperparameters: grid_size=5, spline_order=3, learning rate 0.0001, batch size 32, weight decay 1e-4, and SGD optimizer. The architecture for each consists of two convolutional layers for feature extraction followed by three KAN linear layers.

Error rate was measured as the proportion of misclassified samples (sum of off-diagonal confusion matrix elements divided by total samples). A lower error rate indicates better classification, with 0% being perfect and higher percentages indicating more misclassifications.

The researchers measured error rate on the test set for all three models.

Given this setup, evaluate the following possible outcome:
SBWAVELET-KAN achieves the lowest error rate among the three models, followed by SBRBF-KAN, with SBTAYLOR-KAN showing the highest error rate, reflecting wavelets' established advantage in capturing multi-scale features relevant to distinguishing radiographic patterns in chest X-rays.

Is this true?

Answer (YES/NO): NO